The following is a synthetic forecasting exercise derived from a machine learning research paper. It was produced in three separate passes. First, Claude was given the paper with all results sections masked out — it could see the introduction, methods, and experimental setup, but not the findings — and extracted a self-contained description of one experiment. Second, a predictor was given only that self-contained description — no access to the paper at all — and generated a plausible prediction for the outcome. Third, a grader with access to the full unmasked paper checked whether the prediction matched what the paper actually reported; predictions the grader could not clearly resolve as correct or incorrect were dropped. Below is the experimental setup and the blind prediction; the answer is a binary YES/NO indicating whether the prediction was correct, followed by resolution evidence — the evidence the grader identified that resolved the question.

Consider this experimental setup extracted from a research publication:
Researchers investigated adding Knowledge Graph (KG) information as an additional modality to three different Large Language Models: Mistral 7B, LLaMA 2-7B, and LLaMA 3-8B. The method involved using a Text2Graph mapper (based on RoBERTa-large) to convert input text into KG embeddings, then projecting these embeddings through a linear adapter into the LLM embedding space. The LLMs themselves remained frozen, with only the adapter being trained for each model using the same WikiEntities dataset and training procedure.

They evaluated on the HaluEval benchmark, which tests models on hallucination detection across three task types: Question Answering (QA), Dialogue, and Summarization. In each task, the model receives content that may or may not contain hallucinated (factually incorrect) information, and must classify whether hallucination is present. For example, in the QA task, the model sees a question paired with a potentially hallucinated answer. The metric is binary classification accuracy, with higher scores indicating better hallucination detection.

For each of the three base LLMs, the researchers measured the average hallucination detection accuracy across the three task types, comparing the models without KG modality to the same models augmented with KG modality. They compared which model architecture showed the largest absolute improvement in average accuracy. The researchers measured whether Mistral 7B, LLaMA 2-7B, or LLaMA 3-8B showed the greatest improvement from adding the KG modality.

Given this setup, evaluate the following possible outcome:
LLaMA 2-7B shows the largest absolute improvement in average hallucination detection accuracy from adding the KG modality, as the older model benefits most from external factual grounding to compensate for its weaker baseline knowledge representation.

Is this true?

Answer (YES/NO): YES